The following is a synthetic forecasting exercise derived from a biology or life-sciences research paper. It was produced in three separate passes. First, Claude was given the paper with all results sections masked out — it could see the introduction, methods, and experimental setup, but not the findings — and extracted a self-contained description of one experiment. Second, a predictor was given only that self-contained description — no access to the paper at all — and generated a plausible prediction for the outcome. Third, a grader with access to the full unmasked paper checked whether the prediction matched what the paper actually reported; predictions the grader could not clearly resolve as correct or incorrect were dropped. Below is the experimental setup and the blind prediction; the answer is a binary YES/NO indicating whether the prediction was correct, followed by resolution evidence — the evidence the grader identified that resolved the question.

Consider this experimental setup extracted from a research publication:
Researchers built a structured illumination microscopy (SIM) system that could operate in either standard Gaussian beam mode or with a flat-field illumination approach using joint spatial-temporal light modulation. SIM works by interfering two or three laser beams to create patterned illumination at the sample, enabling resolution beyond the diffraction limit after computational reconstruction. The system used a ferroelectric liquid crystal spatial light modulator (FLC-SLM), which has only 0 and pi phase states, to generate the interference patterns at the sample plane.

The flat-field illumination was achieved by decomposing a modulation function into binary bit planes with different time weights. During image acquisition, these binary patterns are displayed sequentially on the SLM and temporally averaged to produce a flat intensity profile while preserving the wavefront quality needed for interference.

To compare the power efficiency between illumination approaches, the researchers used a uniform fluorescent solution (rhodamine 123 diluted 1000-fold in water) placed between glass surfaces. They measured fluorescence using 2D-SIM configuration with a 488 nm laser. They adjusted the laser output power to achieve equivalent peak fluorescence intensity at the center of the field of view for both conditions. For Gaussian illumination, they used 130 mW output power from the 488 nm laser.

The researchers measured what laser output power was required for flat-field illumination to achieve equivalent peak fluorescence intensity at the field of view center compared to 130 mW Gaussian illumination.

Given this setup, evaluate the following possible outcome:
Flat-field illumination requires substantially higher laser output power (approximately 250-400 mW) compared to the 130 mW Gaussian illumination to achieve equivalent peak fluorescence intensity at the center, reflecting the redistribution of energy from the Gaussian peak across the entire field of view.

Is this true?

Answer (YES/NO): NO